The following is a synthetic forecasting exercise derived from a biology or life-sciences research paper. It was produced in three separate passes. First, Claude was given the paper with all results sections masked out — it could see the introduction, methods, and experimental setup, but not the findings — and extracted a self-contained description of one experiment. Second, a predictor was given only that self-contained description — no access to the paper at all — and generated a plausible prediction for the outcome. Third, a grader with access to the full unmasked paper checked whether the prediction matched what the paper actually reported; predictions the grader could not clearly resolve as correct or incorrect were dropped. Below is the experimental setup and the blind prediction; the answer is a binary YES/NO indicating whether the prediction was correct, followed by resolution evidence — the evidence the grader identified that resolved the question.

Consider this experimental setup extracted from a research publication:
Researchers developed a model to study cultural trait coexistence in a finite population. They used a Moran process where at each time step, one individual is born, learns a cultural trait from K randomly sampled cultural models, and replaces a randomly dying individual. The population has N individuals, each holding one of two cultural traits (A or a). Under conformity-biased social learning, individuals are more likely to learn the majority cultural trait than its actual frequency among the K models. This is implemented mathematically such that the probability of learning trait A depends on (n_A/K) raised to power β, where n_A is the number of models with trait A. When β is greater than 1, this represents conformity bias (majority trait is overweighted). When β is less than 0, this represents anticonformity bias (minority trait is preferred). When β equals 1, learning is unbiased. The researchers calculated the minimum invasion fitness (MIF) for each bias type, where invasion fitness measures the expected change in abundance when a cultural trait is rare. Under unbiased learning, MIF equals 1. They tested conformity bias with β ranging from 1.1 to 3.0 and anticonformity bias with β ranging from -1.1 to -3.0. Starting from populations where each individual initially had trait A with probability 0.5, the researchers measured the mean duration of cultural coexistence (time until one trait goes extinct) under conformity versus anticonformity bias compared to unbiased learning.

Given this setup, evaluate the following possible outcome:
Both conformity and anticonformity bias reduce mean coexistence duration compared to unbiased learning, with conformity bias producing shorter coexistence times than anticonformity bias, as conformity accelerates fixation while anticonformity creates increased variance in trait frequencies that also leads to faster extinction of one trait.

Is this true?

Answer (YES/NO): NO